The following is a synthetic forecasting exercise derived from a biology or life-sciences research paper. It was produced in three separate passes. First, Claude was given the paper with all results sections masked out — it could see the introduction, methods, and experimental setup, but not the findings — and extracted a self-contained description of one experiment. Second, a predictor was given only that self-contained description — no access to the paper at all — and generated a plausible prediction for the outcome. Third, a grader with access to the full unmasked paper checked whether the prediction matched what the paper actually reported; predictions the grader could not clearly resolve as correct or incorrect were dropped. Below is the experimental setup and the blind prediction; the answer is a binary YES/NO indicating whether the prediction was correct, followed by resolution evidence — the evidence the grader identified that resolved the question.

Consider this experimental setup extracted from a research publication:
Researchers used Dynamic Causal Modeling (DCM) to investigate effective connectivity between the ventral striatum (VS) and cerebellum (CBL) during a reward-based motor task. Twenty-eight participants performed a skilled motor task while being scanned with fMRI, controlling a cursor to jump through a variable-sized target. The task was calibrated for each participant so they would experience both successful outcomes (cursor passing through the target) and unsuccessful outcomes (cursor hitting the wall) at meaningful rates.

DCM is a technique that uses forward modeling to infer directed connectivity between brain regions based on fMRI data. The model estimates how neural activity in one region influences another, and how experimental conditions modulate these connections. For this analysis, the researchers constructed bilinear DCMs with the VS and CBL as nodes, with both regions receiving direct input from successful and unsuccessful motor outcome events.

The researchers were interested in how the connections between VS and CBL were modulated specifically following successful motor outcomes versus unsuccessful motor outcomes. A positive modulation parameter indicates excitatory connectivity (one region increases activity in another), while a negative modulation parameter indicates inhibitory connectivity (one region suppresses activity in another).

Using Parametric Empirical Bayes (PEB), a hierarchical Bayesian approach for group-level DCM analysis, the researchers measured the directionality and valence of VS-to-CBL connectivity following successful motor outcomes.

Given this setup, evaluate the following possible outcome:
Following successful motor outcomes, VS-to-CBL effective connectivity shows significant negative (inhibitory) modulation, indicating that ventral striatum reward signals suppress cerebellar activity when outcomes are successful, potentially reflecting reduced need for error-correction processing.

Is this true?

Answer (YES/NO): YES